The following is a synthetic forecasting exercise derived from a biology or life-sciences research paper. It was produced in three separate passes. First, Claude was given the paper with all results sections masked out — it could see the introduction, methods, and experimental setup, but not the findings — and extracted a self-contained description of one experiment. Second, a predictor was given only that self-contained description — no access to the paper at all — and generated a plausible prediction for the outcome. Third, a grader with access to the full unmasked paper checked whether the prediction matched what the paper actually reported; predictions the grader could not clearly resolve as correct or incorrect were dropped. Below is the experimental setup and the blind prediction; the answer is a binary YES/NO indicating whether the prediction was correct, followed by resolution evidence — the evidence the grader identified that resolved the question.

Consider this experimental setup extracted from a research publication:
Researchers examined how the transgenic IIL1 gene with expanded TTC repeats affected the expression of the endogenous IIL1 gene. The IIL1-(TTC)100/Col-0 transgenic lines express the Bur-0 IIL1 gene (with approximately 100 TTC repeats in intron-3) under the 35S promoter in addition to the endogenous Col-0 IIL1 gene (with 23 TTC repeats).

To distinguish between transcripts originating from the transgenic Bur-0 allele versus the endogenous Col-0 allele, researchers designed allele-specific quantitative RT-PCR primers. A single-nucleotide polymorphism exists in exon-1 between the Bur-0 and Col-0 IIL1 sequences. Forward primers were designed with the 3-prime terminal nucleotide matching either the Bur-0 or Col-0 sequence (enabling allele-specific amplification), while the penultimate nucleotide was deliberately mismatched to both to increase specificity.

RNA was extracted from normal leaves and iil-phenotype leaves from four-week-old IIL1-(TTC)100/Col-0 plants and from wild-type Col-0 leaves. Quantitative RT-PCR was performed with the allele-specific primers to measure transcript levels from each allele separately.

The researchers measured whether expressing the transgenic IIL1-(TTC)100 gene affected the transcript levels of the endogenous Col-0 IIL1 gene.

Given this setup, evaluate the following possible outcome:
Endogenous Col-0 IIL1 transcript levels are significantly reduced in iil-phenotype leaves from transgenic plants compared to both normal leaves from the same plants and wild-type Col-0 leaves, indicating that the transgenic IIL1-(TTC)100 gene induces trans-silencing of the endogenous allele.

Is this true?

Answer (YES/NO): YES